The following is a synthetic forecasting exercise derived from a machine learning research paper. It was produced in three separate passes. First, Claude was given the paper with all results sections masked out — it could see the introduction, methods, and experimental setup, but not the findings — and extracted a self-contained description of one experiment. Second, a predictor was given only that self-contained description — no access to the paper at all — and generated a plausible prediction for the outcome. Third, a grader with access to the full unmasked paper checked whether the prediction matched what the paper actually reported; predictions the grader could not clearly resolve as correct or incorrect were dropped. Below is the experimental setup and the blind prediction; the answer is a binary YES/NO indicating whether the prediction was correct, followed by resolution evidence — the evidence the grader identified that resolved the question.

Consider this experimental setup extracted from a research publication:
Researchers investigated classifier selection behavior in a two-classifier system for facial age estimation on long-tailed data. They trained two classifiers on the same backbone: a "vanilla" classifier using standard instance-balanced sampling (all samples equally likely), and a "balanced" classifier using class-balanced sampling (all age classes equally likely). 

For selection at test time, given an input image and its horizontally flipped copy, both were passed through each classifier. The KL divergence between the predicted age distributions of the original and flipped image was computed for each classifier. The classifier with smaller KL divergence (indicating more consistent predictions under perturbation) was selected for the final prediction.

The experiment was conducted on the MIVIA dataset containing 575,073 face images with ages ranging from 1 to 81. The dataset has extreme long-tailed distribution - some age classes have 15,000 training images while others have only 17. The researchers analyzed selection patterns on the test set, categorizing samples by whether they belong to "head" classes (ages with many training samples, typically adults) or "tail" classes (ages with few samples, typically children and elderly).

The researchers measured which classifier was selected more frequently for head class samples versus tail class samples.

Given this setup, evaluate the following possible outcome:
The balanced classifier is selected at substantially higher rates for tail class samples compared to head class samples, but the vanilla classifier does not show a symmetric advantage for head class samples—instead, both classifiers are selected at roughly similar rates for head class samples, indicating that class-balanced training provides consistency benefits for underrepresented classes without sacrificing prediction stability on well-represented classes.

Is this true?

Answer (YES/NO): NO